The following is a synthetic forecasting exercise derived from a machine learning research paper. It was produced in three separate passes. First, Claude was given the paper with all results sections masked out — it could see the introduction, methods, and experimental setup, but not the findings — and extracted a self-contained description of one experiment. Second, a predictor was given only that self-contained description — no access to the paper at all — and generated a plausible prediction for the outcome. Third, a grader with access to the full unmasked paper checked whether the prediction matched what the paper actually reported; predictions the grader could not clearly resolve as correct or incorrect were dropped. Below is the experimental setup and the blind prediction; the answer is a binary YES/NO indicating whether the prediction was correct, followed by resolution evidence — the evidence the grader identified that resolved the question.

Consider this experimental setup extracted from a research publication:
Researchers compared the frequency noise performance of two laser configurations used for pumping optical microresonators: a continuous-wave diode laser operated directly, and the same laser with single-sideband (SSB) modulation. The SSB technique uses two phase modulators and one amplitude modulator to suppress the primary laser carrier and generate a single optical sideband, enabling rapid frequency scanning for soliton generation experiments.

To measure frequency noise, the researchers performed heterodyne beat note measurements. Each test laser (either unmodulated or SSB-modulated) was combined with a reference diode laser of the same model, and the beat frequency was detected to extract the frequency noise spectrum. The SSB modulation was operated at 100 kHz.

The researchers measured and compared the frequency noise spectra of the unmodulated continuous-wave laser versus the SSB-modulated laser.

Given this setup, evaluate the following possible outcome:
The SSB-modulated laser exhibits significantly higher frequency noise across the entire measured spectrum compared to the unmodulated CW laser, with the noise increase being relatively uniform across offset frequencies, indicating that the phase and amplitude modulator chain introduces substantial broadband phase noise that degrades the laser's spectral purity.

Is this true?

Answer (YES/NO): NO